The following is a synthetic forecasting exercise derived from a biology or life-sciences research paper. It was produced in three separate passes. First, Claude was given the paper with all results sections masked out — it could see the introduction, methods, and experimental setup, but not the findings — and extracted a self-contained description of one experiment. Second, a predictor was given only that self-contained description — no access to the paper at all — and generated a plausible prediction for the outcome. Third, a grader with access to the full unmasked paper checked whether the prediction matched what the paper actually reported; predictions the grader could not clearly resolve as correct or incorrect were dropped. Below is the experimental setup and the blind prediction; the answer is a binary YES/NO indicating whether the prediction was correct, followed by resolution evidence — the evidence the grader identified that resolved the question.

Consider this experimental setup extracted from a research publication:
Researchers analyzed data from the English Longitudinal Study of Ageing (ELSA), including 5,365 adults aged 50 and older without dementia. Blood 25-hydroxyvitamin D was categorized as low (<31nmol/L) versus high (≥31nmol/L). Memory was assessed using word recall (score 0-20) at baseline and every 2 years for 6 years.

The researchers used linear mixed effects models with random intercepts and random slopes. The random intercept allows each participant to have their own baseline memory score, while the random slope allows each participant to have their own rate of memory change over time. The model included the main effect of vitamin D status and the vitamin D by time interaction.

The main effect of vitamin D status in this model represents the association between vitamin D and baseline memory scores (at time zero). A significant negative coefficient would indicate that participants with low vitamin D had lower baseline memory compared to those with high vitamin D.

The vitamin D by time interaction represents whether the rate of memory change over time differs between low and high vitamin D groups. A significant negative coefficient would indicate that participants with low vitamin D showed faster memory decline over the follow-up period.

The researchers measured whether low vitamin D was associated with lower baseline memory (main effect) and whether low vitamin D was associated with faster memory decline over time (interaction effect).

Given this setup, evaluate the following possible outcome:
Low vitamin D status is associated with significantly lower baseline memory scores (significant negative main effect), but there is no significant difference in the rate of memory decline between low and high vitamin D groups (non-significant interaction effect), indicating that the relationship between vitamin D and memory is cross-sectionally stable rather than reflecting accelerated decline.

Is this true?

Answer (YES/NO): YES